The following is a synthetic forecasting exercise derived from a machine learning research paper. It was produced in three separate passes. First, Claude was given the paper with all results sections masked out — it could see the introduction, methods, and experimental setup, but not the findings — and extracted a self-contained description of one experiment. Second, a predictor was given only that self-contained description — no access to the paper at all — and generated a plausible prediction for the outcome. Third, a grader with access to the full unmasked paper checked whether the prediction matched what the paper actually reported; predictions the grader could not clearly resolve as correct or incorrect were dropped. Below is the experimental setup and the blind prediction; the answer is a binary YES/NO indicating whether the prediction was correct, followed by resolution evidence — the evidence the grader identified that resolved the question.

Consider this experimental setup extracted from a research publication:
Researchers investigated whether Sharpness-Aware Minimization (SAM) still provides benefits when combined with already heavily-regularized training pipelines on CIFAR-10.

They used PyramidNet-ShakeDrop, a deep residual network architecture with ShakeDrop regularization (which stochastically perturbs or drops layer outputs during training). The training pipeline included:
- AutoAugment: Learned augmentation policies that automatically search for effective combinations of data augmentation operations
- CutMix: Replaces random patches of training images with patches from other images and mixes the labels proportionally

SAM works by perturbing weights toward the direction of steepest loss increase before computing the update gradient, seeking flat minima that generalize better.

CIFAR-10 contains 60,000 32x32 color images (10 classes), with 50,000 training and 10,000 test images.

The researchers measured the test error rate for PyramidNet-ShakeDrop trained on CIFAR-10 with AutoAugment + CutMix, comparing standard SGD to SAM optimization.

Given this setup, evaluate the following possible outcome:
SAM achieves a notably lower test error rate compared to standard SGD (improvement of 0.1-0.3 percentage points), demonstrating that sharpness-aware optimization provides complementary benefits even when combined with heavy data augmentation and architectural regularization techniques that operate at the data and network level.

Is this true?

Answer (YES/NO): YES